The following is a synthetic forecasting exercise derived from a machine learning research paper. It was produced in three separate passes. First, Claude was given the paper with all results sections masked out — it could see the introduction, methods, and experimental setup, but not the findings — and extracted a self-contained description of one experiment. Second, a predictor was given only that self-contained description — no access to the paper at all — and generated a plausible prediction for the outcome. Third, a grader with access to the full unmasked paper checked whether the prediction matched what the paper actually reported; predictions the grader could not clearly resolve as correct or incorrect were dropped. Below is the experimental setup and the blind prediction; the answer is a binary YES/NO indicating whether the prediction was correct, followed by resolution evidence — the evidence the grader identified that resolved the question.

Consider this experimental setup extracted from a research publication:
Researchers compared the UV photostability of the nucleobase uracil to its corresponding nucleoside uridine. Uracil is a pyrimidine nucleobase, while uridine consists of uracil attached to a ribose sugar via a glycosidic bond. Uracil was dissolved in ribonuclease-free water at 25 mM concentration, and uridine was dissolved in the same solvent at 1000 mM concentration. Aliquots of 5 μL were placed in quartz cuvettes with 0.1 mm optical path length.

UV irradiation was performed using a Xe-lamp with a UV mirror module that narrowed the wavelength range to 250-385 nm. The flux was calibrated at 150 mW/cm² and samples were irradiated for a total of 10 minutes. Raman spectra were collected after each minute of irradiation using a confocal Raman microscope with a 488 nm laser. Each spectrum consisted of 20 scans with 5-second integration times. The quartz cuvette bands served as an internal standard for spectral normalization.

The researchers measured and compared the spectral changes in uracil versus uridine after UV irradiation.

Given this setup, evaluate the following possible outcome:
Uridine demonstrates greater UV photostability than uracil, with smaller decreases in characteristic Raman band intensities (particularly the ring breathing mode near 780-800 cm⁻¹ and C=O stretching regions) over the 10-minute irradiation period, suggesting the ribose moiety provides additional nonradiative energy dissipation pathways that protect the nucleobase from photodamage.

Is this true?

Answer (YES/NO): NO